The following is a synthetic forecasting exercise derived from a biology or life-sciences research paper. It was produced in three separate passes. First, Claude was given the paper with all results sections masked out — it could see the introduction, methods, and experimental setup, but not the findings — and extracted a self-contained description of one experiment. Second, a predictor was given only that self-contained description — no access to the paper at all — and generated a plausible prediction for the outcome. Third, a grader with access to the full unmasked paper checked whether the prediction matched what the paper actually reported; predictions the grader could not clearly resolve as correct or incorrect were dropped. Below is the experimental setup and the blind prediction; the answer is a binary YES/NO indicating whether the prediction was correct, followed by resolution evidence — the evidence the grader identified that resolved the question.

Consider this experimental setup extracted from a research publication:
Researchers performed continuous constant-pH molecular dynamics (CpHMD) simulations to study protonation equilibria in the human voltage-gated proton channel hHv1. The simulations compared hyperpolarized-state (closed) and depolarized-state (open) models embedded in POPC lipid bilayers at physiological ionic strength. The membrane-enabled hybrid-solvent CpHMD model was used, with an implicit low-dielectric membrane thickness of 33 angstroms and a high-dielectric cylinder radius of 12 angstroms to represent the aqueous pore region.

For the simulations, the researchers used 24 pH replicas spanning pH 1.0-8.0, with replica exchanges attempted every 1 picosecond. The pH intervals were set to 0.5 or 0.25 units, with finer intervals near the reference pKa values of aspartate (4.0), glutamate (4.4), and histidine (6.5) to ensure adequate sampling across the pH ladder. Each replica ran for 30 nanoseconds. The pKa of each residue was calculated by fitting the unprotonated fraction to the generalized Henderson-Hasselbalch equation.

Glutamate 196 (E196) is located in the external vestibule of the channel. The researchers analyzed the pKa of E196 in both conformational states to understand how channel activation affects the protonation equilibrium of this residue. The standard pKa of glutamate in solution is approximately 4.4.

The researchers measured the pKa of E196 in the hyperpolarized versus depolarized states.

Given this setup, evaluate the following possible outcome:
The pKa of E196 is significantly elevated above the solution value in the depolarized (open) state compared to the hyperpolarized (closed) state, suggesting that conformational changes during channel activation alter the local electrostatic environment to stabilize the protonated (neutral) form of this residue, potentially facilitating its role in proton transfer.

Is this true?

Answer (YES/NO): NO